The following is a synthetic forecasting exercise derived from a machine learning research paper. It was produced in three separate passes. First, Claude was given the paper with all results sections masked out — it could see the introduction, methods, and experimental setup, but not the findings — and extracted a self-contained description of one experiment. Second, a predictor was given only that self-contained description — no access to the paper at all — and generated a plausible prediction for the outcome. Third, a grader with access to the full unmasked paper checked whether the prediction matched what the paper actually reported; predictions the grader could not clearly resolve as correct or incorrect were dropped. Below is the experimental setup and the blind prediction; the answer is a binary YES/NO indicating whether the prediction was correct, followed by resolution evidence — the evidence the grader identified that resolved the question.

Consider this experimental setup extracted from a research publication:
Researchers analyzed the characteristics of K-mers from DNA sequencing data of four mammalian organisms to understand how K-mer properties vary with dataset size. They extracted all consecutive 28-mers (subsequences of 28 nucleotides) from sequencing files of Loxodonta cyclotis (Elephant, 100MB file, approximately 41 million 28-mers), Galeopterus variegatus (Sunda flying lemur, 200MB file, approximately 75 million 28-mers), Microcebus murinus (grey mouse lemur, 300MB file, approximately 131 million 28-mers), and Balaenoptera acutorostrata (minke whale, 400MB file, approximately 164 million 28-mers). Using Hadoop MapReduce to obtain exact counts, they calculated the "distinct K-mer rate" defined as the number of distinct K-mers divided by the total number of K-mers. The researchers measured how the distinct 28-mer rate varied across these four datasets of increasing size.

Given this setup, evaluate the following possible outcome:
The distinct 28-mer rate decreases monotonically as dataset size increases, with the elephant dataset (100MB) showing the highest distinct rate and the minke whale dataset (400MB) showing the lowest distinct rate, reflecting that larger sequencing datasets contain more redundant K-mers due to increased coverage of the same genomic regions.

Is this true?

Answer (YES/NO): YES